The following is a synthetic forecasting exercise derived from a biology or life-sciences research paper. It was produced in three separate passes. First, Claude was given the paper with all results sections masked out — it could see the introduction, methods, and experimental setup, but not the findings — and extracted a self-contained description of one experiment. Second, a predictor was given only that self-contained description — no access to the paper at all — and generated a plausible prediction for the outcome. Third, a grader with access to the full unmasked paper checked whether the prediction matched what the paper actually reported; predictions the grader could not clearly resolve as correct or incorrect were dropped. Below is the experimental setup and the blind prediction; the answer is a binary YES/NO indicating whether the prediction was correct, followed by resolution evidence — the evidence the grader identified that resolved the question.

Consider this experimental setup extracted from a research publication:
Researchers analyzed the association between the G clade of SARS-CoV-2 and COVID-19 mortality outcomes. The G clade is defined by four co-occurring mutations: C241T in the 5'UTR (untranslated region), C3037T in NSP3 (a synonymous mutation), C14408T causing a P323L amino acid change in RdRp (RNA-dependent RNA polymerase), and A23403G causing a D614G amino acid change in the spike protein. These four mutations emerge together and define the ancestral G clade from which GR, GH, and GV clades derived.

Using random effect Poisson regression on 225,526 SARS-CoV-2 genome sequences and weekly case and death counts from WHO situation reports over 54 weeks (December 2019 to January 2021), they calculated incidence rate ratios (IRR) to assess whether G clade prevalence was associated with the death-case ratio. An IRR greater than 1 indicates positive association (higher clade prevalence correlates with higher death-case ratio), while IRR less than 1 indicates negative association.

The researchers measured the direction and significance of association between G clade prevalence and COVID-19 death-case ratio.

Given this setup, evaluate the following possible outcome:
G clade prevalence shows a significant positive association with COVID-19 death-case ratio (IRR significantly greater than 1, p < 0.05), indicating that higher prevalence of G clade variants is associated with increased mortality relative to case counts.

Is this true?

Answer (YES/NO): YES